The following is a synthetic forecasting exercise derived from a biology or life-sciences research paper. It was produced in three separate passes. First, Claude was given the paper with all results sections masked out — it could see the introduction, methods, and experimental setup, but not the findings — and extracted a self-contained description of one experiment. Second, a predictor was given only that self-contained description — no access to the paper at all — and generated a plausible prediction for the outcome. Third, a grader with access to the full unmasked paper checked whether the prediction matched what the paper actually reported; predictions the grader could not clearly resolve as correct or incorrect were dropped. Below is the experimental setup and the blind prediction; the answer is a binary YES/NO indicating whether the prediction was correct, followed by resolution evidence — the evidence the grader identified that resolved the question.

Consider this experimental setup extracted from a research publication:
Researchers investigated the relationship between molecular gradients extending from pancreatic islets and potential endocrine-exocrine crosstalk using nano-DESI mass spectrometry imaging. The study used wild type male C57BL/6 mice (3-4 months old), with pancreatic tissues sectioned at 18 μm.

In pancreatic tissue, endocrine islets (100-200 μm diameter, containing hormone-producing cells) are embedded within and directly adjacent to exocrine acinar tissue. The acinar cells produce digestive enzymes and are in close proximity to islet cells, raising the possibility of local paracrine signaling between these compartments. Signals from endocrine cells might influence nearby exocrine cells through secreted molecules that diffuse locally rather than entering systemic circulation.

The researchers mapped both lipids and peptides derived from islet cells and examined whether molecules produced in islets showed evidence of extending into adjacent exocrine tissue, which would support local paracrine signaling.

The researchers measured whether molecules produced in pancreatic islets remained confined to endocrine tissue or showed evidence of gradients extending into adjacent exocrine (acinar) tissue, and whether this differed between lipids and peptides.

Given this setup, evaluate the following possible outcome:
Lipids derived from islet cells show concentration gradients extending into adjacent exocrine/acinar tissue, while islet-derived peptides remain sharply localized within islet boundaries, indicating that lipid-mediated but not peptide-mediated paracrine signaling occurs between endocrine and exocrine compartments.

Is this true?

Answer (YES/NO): NO